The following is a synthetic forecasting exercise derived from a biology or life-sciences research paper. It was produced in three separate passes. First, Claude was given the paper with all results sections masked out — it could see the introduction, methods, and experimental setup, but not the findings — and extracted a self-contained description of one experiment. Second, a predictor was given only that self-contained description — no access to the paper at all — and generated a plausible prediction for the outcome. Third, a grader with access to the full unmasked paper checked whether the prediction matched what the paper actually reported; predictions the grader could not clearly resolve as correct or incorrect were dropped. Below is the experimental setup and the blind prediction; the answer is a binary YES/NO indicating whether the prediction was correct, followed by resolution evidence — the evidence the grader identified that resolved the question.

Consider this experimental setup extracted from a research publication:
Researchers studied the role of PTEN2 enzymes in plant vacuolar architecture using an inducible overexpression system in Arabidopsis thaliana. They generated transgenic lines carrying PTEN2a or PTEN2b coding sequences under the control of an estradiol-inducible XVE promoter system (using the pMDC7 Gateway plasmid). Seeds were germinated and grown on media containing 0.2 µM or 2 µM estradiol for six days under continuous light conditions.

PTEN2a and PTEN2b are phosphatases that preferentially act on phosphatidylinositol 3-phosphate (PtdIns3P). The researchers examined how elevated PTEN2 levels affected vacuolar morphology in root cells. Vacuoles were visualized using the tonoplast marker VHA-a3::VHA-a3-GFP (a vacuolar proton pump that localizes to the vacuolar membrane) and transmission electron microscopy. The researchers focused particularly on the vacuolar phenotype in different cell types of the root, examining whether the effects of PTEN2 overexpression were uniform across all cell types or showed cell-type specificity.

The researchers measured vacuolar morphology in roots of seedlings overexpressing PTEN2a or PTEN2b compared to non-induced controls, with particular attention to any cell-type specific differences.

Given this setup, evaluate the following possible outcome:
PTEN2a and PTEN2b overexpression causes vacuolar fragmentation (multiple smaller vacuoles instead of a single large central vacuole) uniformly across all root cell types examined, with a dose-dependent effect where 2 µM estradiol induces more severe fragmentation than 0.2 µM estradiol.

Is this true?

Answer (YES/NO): NO